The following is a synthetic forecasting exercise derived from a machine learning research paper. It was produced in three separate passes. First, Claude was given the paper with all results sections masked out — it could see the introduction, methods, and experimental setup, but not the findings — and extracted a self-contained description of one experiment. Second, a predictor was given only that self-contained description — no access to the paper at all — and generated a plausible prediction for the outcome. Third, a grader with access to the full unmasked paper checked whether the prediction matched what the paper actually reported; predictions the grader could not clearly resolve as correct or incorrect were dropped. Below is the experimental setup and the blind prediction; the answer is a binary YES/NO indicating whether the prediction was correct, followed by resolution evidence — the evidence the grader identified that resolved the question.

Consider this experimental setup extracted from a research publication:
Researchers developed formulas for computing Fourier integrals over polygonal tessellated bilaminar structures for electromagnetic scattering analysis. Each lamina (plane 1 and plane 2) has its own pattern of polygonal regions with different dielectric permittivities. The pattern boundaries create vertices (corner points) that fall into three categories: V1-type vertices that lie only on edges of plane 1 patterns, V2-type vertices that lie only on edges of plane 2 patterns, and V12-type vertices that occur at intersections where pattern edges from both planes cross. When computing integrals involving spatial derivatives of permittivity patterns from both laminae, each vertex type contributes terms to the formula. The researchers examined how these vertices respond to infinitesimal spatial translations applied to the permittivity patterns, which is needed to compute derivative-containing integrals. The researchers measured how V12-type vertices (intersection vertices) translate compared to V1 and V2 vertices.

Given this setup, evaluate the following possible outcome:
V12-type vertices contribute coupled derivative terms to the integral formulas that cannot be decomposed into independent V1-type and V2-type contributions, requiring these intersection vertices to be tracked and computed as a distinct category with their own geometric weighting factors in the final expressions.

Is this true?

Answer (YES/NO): YES